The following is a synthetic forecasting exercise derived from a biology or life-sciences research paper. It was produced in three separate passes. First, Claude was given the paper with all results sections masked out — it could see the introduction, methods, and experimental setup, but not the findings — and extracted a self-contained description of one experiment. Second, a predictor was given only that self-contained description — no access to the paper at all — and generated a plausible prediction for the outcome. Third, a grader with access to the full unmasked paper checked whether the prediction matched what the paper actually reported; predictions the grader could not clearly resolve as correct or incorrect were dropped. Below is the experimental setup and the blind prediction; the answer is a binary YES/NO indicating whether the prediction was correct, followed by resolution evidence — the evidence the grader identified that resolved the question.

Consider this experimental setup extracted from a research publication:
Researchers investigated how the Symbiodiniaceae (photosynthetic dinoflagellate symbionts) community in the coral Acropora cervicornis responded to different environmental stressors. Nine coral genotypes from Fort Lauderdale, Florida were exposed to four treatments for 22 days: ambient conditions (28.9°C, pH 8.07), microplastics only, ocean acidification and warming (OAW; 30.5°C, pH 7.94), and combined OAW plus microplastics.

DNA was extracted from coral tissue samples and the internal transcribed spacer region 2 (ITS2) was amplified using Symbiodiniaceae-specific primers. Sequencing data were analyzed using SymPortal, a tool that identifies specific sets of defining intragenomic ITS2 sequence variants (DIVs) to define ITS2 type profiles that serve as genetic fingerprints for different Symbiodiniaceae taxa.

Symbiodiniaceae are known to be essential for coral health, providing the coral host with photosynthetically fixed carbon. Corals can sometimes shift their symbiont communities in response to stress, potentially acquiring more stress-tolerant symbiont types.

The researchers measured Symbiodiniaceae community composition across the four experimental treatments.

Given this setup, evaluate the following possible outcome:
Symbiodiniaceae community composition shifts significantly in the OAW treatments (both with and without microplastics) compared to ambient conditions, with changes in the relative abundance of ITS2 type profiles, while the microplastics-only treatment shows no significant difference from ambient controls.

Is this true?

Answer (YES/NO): NO